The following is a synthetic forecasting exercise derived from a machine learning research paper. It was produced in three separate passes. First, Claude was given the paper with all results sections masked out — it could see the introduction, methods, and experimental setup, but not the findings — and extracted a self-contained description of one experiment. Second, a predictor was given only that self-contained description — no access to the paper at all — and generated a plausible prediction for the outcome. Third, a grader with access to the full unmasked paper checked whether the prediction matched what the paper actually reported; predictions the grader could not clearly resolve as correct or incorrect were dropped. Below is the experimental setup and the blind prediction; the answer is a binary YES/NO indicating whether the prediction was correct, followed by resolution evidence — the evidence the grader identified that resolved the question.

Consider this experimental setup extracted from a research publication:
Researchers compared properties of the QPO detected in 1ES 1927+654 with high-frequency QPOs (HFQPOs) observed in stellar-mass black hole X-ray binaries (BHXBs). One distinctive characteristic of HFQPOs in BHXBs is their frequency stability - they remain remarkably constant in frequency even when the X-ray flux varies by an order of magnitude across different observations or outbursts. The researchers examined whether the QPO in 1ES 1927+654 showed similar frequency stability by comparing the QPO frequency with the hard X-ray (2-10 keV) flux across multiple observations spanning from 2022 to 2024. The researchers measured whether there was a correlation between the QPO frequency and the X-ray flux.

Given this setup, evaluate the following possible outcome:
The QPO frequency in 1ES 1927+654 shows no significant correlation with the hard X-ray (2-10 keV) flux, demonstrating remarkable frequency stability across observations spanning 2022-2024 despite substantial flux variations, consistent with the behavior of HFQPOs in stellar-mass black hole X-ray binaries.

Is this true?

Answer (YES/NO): NO